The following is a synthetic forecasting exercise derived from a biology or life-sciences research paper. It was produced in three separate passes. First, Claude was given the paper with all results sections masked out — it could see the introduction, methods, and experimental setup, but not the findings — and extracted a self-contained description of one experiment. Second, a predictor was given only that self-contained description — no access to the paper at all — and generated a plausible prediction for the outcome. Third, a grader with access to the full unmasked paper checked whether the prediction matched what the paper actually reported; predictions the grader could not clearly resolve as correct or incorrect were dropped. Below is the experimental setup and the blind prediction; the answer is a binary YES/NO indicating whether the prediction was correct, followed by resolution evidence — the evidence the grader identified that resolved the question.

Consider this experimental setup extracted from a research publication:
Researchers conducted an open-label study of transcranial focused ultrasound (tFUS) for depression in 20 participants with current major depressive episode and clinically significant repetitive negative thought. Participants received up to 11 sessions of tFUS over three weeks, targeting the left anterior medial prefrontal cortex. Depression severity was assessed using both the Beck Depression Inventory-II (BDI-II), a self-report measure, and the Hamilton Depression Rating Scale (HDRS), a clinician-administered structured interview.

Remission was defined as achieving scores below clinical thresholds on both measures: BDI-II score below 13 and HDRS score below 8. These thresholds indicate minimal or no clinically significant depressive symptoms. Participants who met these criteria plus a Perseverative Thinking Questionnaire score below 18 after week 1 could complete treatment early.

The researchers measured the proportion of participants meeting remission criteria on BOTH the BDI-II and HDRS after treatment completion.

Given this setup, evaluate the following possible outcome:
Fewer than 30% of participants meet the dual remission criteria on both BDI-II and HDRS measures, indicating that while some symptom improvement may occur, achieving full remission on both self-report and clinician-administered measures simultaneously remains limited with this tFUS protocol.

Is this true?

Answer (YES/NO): NO